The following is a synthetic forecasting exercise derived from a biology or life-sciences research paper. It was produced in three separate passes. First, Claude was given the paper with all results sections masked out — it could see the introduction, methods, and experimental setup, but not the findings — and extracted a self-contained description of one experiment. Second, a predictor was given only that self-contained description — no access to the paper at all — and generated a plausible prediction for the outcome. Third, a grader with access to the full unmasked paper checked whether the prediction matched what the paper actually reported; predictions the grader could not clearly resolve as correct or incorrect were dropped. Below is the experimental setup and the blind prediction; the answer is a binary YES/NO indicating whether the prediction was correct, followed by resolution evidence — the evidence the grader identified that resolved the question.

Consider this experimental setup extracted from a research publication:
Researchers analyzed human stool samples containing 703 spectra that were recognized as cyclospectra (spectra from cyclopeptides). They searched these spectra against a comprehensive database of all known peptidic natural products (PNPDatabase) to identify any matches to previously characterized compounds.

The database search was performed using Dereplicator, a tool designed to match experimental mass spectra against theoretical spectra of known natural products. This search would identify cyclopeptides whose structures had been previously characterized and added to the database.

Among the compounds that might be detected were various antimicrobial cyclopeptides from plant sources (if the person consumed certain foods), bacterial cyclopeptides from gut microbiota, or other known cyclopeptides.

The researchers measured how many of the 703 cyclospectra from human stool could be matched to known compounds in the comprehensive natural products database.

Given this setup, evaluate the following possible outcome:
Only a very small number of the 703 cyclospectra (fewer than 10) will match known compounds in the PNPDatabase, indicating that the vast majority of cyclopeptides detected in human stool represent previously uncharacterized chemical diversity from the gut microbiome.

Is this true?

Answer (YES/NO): YES